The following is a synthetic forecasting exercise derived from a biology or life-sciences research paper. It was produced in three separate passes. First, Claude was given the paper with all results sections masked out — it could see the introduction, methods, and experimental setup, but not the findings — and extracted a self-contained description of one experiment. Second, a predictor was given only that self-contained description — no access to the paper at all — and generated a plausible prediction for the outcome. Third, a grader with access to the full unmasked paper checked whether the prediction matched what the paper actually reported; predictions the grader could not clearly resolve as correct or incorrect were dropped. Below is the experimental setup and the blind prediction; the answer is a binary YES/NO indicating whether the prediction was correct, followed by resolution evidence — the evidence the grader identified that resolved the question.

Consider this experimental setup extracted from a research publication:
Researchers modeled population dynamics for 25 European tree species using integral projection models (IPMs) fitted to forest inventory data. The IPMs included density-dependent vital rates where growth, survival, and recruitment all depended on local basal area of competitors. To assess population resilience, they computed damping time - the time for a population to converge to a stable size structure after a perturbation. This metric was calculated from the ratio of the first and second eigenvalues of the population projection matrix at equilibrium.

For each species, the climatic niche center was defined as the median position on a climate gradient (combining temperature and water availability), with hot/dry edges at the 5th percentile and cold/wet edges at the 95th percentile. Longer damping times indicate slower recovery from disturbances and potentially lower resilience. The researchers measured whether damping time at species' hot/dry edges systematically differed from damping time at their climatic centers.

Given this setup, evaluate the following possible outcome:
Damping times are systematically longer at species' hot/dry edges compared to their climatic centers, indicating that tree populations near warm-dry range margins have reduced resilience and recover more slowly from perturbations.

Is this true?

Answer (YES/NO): NO